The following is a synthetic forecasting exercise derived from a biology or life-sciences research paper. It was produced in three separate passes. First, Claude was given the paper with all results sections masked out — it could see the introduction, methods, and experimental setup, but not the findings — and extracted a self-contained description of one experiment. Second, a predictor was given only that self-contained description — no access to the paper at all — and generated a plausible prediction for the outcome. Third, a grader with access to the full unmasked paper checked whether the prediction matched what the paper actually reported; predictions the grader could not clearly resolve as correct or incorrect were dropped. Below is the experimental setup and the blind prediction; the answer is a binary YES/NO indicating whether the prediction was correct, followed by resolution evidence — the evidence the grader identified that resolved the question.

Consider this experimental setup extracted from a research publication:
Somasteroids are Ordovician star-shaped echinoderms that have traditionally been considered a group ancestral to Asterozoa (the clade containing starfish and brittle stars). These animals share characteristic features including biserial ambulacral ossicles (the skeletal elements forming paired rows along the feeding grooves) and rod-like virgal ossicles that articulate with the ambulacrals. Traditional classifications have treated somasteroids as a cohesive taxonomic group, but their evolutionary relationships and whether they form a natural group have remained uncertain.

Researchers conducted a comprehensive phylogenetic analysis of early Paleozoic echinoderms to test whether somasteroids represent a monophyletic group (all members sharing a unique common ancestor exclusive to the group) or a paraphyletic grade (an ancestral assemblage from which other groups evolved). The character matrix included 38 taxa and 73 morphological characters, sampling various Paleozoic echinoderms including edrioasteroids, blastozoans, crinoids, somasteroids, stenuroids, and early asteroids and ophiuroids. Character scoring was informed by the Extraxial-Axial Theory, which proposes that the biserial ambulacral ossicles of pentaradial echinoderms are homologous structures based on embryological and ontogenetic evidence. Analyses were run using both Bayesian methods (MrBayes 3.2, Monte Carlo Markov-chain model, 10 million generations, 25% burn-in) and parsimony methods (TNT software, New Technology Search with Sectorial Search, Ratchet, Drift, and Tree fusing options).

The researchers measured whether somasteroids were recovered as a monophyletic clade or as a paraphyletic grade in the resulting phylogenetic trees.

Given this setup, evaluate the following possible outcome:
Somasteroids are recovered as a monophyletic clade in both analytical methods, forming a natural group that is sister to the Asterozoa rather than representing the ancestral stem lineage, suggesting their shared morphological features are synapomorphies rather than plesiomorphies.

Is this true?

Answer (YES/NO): NO